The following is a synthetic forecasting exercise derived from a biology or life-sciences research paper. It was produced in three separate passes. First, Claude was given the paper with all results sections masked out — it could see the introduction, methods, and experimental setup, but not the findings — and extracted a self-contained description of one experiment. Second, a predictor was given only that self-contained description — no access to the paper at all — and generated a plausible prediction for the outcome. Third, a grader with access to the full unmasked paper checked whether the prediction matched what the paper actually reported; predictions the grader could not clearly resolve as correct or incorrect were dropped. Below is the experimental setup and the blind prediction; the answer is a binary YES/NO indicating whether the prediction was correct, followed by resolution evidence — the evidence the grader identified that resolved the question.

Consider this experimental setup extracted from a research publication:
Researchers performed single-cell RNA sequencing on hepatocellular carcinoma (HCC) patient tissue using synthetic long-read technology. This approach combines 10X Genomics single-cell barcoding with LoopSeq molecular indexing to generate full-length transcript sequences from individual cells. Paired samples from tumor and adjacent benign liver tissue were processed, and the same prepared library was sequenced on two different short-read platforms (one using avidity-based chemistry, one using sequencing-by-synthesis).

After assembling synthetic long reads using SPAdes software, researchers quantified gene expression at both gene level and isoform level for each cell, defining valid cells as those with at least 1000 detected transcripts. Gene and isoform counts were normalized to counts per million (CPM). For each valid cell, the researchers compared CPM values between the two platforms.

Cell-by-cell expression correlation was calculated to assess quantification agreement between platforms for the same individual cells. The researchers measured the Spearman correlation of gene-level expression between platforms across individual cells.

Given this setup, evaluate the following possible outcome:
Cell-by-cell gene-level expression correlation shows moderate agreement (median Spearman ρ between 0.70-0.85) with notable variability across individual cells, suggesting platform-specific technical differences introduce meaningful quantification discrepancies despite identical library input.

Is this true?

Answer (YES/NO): NO